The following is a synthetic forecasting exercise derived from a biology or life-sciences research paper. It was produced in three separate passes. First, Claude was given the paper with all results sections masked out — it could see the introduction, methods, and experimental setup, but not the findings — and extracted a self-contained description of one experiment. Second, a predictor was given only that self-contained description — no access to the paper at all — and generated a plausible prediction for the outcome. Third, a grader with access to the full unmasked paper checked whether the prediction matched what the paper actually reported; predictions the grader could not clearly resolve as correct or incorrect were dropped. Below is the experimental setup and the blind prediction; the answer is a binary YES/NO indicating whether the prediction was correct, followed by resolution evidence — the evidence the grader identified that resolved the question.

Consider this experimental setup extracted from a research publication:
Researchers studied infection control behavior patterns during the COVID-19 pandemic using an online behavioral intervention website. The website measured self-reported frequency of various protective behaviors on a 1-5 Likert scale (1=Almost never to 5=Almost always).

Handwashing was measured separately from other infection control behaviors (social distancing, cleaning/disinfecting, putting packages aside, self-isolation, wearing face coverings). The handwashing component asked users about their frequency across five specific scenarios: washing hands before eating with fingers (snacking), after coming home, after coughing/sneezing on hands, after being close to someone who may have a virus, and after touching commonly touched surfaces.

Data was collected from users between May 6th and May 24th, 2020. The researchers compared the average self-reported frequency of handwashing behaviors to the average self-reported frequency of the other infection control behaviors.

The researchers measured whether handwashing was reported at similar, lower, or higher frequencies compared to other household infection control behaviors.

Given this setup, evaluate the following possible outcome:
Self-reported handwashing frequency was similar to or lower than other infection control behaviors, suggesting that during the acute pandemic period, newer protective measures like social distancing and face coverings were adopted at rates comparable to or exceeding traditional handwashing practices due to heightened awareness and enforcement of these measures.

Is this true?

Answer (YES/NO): NO